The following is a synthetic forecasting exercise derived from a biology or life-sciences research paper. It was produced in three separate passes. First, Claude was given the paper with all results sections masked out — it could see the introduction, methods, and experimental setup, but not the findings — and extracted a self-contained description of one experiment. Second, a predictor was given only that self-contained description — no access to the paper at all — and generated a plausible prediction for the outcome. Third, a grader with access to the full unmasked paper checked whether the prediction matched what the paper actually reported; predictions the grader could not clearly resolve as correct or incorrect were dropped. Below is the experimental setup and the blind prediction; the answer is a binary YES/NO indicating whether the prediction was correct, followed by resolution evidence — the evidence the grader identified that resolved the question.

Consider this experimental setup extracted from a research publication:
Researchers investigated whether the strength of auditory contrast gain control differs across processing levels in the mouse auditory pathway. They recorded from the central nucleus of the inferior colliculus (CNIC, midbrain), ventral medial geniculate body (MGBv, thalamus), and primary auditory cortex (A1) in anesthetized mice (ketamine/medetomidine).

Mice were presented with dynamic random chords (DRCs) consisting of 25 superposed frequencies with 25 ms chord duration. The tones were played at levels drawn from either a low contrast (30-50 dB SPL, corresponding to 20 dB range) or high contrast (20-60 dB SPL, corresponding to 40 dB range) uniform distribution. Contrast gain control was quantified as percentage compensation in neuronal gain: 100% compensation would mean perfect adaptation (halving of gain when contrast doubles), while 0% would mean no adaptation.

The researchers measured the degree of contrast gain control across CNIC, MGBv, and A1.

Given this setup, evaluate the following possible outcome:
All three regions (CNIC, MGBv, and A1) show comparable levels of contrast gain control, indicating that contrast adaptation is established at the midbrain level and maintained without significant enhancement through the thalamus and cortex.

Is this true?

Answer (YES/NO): YES